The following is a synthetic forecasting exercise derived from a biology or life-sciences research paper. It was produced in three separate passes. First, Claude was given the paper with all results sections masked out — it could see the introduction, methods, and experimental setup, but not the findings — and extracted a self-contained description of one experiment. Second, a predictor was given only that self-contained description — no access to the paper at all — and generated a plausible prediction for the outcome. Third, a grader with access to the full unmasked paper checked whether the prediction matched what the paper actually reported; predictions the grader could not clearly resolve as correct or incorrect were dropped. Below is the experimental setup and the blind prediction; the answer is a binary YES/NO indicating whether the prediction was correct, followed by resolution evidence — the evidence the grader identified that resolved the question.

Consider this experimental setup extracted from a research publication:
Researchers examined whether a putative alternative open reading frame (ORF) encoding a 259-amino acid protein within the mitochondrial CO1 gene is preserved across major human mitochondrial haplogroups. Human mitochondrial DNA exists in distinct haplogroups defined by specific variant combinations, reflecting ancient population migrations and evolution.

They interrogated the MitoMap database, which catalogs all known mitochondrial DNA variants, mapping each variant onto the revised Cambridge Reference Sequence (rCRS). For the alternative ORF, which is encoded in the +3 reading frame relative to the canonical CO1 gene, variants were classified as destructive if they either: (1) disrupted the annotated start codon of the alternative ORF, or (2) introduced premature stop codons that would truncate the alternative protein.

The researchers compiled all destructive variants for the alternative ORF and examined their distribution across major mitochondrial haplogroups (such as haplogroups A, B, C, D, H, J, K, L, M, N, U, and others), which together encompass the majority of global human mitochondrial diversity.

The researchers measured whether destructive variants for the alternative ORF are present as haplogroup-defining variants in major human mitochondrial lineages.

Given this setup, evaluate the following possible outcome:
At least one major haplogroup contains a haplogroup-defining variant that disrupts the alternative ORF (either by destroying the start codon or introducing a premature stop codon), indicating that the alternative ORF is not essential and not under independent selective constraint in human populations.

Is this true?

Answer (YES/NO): NO